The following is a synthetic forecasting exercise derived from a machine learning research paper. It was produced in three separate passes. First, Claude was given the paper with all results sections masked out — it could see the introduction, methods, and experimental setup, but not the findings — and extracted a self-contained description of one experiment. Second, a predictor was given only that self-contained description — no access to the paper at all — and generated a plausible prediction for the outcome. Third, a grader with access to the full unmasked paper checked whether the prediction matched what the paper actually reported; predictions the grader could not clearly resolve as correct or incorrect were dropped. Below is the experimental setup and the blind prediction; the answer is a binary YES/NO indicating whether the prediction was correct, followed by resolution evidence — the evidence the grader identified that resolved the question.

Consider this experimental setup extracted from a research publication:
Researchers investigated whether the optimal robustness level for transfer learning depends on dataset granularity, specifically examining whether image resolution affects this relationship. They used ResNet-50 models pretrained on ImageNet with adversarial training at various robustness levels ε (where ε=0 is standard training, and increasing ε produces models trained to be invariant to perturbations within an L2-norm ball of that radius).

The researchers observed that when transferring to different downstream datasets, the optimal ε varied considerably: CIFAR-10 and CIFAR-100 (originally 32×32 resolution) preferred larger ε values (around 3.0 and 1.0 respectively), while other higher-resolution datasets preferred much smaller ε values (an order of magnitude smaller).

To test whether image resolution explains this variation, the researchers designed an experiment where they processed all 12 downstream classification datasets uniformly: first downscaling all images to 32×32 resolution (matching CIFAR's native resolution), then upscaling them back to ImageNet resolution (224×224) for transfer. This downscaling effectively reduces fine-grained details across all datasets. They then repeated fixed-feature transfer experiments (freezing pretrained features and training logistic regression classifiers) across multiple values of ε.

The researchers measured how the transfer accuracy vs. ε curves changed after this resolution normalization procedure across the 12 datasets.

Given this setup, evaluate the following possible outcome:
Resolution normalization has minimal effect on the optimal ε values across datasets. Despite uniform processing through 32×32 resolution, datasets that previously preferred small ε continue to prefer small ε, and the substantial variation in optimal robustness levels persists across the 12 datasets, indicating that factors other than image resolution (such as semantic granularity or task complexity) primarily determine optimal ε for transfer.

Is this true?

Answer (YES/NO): NO